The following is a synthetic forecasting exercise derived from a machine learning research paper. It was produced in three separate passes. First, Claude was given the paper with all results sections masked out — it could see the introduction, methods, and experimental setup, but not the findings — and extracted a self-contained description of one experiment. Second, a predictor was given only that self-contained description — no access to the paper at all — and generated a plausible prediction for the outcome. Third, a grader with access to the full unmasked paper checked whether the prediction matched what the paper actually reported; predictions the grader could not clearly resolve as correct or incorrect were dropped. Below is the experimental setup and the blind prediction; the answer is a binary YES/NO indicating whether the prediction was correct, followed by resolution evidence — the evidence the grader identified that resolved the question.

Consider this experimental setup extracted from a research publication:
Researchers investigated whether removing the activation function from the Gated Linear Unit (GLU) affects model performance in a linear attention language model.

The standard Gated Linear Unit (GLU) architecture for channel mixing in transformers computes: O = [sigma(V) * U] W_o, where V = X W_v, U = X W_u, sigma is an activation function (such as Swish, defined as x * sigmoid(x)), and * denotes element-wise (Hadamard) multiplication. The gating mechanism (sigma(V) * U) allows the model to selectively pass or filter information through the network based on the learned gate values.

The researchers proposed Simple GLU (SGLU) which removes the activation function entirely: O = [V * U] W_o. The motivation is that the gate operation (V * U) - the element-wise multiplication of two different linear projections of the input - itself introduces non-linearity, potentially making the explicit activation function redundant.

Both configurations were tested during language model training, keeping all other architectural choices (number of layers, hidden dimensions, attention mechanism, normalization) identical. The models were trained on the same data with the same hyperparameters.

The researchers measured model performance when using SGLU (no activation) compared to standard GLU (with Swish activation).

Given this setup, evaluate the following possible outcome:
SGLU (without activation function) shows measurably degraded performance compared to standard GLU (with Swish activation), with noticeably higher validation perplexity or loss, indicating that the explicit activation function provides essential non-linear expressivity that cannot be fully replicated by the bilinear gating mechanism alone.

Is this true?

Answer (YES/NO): NO